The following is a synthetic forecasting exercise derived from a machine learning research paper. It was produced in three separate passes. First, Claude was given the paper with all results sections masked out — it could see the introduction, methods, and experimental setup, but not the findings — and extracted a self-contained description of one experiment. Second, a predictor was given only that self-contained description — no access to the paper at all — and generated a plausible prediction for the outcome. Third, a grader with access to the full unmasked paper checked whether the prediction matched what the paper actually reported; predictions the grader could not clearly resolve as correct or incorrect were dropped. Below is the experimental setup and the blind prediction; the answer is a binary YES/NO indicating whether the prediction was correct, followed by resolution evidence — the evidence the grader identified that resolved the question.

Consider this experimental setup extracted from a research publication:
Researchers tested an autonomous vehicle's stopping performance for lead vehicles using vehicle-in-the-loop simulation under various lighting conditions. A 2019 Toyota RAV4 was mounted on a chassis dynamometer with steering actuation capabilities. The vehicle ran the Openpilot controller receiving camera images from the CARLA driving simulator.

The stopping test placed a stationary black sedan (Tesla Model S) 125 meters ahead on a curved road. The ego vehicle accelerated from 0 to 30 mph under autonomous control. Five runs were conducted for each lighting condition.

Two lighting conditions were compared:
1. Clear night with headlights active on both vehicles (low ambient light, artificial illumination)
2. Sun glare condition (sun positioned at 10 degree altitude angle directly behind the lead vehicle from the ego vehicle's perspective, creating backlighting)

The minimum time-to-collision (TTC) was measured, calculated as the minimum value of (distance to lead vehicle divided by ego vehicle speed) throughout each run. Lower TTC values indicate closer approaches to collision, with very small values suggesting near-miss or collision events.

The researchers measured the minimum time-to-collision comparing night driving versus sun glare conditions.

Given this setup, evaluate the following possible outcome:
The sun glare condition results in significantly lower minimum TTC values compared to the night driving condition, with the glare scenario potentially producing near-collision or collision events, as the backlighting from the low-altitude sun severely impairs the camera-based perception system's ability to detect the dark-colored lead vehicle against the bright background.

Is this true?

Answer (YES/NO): NO